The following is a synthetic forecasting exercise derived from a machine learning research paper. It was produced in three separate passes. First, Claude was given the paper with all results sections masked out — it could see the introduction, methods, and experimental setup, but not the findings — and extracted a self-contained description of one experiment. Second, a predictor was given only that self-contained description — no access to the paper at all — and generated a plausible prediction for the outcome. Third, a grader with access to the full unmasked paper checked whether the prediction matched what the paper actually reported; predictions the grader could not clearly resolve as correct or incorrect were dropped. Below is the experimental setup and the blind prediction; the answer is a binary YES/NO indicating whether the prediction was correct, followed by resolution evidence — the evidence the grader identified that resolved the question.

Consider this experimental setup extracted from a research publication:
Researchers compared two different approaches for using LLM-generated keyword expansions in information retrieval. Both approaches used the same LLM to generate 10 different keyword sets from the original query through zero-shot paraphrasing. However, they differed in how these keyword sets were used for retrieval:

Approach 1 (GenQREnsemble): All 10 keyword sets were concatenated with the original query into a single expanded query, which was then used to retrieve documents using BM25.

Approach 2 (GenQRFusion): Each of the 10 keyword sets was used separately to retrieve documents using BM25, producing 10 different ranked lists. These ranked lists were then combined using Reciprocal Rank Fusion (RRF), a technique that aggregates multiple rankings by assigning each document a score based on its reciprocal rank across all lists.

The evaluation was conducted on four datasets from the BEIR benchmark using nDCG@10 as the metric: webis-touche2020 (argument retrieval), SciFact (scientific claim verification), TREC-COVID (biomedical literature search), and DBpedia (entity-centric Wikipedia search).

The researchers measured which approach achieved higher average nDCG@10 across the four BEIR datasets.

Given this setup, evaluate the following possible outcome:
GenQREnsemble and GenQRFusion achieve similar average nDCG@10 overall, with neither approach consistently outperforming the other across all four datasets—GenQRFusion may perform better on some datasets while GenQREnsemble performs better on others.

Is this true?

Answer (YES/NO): NO